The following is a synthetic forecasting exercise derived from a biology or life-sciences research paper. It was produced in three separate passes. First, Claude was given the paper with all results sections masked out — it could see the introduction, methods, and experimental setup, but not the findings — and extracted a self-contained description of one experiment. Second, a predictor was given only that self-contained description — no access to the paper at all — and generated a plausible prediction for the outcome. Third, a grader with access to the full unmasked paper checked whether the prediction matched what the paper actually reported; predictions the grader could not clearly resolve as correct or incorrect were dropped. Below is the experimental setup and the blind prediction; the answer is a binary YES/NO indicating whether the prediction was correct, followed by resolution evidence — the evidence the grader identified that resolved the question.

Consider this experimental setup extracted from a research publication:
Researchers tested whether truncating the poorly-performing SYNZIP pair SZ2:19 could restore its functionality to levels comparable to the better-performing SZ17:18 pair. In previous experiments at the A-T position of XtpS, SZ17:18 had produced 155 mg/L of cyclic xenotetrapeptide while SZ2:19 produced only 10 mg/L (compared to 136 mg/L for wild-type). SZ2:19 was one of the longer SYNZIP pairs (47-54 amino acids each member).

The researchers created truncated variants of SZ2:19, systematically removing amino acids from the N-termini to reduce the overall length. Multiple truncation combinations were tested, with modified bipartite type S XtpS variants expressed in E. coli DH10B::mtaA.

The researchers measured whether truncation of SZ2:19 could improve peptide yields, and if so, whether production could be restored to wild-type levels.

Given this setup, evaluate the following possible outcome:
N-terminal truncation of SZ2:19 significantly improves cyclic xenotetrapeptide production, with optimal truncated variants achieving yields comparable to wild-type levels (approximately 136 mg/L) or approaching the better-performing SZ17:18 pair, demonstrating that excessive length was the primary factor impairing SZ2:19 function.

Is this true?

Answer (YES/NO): YES